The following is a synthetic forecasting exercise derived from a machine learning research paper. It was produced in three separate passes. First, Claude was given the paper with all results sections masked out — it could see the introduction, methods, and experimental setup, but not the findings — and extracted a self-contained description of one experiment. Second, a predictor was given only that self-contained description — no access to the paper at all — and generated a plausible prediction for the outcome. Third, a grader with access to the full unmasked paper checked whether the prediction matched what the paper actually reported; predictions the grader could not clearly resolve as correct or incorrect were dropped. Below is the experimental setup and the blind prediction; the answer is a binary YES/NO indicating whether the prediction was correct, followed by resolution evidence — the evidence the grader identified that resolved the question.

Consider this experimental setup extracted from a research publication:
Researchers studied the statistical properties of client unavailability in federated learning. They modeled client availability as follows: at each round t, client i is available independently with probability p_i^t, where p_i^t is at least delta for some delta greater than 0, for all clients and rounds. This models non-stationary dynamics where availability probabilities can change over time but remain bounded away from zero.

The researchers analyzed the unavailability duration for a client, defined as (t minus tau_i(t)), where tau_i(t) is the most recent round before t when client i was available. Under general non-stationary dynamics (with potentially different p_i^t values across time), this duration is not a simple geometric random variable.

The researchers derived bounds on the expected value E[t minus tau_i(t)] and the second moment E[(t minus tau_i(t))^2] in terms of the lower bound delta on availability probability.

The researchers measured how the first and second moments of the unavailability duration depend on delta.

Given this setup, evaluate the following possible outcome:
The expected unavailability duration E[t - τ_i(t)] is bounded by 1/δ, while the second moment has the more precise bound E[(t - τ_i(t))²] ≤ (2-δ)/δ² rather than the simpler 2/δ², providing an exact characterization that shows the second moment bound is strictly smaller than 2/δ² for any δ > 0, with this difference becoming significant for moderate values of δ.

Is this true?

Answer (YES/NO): NO